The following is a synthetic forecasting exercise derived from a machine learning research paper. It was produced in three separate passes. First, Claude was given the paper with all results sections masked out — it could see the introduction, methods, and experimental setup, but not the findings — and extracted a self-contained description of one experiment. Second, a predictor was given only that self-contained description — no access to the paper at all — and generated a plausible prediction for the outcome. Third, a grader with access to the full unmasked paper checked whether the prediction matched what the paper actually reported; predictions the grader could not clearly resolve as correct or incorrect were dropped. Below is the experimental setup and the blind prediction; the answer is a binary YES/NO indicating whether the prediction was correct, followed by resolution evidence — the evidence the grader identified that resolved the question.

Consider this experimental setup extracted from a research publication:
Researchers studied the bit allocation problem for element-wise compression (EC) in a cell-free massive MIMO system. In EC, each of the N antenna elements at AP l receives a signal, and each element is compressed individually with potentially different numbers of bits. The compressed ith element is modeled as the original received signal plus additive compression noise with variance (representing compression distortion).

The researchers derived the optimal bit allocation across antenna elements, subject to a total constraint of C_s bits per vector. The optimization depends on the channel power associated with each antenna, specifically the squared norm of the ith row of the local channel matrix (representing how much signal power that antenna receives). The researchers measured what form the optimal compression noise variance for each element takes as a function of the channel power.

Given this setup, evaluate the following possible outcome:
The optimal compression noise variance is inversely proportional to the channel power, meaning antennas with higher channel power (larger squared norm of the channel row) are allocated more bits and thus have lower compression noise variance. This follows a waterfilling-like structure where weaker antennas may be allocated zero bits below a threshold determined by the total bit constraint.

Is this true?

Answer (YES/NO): NO